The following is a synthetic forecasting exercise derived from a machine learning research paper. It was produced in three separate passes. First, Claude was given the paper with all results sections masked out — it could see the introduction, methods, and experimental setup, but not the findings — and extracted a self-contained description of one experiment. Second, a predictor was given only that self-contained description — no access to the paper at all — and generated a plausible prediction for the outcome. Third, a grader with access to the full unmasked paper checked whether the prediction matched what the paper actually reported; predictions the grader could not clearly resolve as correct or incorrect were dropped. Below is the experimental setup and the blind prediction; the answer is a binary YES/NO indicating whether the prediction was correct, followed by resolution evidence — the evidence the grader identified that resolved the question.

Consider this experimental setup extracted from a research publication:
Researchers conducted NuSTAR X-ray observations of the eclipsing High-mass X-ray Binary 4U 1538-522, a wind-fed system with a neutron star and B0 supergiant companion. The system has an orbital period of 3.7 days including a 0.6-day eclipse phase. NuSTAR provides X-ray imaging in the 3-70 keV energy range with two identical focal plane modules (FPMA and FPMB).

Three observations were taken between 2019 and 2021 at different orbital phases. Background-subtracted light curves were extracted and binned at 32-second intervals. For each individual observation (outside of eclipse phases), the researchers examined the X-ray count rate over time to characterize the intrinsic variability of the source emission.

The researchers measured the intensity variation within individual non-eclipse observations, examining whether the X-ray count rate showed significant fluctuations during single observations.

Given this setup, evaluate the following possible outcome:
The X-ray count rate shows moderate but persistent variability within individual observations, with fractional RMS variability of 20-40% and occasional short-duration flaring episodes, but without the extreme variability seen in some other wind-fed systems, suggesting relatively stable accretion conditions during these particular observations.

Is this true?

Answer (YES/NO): NO